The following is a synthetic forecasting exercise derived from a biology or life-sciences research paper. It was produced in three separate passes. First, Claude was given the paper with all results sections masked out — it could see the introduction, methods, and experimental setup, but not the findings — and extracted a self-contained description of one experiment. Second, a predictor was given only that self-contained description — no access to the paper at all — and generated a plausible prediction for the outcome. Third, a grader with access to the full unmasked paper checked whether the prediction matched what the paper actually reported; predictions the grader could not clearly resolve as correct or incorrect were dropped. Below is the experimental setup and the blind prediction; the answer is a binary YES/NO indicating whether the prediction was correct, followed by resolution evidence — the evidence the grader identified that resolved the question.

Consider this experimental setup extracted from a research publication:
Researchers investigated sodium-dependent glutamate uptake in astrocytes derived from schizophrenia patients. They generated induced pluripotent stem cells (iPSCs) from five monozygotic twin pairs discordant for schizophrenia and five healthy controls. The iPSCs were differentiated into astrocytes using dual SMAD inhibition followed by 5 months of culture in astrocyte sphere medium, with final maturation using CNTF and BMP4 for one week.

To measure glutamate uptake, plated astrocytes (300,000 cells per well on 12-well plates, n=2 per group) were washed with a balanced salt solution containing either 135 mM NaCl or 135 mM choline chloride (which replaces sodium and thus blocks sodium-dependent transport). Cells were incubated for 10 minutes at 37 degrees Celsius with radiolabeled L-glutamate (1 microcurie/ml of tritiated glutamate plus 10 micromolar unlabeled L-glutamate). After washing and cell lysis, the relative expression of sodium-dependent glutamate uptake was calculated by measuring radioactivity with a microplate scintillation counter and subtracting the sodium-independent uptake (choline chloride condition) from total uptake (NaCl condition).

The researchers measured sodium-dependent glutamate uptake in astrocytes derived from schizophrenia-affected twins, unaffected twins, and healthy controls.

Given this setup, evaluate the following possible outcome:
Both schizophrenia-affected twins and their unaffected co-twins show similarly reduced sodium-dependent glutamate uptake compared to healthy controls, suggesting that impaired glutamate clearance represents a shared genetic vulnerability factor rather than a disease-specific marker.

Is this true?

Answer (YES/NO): NO